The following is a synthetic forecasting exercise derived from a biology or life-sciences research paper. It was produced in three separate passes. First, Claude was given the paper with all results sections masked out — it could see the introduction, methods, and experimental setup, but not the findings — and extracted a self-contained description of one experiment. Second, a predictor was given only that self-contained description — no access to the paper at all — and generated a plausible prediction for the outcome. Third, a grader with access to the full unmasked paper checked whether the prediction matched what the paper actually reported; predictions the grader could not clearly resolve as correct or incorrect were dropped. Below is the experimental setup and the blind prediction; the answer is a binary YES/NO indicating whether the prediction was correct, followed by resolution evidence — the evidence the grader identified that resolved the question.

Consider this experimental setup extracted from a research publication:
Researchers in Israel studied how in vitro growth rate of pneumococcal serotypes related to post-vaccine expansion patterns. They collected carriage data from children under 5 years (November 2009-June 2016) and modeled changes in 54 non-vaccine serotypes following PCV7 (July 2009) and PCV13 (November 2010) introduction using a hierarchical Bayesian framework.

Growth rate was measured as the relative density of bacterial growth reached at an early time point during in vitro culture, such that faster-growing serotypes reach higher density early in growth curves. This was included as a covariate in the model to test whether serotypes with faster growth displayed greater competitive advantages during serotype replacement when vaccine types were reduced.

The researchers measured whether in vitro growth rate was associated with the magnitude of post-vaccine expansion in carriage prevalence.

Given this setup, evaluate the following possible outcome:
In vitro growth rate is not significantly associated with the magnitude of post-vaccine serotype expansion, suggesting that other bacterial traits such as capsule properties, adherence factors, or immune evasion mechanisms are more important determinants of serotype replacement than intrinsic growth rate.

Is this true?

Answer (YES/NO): NO